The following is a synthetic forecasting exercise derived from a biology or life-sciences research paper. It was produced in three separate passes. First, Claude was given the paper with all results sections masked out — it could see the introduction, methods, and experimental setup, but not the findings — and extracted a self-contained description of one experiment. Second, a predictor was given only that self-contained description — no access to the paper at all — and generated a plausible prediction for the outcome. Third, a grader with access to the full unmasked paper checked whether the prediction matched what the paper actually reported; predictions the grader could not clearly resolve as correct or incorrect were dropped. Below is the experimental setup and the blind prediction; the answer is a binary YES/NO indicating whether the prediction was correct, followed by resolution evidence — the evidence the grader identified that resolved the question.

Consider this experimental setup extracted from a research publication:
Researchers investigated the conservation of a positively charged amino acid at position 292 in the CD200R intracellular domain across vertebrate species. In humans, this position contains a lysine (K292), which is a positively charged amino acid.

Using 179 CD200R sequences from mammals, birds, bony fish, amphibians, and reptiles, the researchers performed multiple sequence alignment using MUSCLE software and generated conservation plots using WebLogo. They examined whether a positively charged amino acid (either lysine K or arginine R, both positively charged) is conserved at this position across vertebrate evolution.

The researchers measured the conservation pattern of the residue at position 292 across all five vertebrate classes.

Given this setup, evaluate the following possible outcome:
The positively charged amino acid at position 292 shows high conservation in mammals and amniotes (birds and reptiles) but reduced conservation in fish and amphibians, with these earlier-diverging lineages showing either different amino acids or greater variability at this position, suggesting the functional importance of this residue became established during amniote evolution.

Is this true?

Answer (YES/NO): NO